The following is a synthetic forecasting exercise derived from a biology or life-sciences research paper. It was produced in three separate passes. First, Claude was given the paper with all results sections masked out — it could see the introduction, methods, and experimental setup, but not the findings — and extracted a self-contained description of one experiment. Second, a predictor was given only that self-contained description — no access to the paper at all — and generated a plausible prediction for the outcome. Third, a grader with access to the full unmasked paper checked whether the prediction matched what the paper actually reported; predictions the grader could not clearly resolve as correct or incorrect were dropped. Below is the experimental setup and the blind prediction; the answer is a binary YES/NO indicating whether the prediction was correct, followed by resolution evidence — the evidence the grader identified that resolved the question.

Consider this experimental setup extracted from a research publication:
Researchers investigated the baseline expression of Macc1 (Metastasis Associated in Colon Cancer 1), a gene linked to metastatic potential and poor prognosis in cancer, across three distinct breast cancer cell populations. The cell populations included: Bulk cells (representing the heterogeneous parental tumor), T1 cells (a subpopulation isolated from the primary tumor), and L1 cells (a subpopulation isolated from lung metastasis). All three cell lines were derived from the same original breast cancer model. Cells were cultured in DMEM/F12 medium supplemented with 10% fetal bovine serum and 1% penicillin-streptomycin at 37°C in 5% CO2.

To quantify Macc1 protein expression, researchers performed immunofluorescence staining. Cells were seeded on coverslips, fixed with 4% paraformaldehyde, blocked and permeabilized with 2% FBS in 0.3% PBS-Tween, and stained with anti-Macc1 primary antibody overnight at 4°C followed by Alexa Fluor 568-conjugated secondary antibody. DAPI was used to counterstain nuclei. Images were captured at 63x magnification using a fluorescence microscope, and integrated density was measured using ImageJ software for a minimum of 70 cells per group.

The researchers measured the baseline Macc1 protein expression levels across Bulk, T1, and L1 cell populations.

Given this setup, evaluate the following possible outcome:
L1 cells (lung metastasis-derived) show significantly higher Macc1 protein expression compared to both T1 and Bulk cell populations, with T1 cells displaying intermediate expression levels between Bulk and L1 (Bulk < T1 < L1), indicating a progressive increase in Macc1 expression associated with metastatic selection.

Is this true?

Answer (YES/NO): YES